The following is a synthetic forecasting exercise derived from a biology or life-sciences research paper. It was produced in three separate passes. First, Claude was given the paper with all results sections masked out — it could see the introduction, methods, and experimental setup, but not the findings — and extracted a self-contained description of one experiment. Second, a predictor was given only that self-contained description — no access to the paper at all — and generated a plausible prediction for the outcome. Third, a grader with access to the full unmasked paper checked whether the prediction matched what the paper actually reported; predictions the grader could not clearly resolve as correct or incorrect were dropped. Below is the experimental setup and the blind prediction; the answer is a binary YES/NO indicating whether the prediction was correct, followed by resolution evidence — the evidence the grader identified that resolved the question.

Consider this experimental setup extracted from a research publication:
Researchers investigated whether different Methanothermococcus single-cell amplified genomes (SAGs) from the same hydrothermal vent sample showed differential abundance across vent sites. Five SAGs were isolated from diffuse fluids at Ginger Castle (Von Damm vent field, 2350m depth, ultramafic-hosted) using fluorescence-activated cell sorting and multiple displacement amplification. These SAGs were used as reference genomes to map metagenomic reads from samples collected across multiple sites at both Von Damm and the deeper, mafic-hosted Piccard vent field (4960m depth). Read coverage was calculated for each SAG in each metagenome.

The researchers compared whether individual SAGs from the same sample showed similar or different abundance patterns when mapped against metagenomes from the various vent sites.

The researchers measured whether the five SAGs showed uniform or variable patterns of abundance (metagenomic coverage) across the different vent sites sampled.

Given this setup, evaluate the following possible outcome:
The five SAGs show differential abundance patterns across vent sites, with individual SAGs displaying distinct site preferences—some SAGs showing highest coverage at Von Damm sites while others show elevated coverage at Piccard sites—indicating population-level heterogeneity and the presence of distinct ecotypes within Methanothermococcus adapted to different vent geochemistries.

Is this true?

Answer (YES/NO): NO